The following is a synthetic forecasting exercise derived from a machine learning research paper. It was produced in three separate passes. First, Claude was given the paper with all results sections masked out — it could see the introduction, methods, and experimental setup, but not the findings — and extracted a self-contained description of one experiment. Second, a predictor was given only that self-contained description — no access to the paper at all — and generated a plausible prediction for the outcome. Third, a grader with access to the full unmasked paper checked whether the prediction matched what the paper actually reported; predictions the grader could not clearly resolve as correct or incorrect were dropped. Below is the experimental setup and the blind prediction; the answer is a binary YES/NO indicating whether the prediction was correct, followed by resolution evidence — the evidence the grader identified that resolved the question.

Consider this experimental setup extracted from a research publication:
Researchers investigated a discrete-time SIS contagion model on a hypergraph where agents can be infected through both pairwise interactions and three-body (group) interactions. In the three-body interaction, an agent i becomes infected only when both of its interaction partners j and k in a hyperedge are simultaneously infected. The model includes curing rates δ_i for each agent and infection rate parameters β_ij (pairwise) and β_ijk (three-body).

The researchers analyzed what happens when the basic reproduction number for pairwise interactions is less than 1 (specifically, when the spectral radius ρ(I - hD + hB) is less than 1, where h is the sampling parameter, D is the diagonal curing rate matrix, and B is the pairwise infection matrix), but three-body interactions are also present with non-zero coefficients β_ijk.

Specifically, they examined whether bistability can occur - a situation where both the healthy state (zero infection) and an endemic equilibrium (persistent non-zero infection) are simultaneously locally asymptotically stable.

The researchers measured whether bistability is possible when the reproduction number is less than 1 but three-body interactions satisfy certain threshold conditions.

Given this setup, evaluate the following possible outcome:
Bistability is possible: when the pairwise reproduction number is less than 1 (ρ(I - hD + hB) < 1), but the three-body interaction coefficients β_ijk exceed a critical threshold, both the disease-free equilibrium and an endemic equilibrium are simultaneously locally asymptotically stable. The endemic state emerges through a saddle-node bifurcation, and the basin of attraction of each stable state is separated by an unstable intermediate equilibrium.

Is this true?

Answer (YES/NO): NO